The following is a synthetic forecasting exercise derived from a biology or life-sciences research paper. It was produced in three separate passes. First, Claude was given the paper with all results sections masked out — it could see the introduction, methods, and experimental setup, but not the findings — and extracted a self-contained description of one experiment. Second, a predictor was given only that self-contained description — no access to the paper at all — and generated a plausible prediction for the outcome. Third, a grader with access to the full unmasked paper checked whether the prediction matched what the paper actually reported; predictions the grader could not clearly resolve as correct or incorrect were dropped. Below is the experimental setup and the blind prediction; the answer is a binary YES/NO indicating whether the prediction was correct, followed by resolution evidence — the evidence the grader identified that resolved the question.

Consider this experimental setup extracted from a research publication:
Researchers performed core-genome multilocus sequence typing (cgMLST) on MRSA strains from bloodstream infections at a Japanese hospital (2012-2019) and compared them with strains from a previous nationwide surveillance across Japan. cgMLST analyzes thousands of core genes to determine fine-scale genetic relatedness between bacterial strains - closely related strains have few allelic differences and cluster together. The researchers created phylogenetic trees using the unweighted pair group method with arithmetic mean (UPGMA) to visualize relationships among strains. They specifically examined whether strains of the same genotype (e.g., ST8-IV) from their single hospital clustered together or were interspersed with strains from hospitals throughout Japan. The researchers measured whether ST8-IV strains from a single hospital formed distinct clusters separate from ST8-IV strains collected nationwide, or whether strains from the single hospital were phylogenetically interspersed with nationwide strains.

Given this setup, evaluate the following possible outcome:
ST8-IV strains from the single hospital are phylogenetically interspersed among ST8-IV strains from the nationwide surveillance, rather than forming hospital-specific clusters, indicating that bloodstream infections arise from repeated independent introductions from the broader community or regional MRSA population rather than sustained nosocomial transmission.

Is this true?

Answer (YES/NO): YES